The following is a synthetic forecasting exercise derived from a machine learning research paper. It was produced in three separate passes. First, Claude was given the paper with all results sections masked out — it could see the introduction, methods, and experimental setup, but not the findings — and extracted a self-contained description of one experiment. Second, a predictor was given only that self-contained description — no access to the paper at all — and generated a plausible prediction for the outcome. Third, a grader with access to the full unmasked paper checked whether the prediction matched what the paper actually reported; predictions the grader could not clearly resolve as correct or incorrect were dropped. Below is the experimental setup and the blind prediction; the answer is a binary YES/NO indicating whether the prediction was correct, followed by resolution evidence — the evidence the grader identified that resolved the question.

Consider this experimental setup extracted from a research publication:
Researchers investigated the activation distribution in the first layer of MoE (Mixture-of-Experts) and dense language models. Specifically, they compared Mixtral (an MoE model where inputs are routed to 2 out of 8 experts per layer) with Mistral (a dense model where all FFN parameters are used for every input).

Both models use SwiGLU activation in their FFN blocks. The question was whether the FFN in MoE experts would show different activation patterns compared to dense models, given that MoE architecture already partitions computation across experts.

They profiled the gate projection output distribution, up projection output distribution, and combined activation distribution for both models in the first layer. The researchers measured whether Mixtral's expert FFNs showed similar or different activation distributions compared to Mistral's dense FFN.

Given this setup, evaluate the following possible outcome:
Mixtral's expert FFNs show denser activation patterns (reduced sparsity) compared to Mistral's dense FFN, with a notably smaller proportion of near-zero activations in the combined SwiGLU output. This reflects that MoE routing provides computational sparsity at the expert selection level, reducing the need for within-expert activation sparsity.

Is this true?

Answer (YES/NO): NO